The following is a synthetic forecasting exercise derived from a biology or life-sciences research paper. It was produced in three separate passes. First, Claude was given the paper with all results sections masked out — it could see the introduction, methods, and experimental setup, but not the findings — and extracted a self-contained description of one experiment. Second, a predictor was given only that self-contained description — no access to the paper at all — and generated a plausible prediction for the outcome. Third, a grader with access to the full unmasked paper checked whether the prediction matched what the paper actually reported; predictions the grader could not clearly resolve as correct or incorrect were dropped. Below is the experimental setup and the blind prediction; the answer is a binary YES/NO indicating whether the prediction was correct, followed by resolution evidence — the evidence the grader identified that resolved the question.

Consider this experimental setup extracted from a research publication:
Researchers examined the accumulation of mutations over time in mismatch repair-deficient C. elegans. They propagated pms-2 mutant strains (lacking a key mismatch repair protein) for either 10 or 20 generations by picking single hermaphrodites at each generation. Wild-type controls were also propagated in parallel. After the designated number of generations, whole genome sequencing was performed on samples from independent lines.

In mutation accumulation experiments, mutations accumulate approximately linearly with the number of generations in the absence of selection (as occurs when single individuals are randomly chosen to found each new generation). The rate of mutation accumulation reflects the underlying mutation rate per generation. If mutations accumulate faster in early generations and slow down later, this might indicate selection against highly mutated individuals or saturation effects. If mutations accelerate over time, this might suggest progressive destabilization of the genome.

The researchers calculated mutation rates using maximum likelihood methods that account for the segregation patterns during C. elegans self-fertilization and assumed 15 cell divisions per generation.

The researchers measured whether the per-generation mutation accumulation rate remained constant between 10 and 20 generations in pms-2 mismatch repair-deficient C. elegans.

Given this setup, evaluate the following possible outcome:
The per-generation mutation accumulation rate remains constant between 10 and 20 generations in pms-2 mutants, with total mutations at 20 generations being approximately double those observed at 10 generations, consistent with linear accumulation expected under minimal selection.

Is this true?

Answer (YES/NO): YES